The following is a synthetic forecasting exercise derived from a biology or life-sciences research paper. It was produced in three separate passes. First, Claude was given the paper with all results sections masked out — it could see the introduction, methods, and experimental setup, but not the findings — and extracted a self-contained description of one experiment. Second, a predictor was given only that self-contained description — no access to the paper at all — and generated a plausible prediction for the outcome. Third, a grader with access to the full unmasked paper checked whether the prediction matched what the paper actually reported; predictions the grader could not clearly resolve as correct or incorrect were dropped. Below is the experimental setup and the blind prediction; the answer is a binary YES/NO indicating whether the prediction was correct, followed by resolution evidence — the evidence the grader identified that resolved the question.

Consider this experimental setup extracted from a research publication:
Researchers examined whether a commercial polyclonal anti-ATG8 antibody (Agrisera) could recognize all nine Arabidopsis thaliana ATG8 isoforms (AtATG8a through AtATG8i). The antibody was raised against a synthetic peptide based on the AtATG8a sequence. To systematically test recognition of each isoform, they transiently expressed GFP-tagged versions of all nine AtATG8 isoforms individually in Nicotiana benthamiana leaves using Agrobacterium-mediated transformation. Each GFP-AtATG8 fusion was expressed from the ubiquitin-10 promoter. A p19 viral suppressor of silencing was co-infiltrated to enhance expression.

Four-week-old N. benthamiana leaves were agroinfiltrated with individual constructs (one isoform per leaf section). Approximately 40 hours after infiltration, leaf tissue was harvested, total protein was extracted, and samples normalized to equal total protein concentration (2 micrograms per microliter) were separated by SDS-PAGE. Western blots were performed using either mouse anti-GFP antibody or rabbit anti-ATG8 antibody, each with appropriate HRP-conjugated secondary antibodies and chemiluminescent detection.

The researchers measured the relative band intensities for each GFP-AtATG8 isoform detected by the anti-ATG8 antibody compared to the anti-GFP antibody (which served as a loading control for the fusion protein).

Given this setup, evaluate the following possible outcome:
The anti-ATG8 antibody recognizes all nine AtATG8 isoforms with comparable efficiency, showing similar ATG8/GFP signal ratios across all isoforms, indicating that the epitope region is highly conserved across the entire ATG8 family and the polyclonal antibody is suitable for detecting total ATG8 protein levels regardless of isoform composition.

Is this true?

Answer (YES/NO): NO